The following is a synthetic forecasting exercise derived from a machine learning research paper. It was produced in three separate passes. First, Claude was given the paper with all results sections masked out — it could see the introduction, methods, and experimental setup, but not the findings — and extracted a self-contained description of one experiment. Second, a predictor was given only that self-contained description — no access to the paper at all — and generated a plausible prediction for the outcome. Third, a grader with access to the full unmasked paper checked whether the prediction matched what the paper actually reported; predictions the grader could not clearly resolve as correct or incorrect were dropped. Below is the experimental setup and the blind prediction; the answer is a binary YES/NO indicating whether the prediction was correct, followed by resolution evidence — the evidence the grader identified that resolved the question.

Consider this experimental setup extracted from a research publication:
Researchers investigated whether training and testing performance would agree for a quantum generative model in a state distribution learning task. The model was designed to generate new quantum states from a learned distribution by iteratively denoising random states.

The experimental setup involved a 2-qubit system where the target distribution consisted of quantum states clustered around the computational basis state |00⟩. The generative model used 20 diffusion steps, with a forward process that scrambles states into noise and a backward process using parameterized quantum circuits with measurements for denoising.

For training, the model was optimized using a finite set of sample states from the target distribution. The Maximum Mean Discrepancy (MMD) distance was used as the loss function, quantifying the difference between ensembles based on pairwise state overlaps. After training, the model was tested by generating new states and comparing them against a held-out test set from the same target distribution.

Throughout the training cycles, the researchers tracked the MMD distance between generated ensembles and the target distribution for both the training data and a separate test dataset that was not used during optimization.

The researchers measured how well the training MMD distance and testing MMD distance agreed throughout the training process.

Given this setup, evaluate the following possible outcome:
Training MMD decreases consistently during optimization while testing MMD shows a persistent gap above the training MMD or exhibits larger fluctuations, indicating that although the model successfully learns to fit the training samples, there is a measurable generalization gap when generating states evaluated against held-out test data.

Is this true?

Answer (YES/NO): NO